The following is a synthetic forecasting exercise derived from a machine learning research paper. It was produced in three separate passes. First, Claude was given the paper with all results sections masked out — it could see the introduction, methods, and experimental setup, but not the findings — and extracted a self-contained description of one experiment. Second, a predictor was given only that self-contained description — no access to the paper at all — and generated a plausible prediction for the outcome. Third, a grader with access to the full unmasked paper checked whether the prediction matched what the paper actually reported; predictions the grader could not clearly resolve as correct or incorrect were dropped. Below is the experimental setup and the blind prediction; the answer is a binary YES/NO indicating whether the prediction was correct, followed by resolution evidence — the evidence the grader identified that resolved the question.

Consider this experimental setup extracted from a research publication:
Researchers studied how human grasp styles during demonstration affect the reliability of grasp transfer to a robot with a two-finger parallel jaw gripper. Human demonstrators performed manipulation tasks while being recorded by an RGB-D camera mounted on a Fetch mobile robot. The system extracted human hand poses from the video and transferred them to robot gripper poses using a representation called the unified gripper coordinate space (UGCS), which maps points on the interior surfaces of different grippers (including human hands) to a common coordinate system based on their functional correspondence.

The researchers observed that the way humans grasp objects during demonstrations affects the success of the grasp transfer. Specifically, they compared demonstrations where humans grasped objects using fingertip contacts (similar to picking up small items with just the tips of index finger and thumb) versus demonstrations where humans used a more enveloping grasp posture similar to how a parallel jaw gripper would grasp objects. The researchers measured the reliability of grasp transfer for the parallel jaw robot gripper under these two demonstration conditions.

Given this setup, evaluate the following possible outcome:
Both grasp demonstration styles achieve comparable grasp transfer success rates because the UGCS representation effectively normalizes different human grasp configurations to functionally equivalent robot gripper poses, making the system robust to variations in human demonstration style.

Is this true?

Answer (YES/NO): NO